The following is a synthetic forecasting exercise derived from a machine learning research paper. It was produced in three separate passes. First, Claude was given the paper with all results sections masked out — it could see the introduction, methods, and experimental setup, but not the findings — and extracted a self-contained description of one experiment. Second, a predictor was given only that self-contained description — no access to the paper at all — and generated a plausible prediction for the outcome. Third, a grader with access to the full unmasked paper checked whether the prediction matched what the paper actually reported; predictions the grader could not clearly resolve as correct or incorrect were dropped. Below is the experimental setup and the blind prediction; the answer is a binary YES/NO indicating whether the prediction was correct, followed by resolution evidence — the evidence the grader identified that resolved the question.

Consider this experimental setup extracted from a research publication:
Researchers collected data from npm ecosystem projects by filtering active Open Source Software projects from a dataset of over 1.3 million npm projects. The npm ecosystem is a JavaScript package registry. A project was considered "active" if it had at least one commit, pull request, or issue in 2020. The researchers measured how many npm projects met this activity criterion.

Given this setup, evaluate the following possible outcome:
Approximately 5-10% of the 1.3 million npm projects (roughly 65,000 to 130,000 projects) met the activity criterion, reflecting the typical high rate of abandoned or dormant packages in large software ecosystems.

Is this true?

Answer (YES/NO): NO